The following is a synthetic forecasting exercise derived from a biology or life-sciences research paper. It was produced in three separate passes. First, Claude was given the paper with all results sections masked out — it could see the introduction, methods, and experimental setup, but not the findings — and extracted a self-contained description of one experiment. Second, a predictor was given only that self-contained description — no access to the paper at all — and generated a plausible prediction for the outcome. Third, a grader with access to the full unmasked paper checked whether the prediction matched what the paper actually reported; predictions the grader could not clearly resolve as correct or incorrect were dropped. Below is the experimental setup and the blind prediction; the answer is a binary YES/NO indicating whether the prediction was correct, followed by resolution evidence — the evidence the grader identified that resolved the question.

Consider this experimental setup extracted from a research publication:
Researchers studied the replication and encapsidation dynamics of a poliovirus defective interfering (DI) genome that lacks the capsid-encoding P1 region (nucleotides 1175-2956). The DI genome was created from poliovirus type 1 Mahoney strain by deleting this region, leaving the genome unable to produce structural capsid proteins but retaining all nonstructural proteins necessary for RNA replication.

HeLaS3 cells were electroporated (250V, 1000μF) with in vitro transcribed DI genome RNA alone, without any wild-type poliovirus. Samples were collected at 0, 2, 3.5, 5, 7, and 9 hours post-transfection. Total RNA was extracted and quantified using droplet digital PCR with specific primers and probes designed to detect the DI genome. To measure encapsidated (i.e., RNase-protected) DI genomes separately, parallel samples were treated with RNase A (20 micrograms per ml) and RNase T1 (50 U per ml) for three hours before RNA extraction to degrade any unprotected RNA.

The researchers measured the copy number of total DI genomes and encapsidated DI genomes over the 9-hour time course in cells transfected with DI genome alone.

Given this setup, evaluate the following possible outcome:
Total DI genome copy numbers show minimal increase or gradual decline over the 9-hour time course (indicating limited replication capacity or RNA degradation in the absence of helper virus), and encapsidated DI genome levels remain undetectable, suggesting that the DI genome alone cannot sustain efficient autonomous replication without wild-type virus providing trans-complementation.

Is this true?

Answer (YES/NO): NO